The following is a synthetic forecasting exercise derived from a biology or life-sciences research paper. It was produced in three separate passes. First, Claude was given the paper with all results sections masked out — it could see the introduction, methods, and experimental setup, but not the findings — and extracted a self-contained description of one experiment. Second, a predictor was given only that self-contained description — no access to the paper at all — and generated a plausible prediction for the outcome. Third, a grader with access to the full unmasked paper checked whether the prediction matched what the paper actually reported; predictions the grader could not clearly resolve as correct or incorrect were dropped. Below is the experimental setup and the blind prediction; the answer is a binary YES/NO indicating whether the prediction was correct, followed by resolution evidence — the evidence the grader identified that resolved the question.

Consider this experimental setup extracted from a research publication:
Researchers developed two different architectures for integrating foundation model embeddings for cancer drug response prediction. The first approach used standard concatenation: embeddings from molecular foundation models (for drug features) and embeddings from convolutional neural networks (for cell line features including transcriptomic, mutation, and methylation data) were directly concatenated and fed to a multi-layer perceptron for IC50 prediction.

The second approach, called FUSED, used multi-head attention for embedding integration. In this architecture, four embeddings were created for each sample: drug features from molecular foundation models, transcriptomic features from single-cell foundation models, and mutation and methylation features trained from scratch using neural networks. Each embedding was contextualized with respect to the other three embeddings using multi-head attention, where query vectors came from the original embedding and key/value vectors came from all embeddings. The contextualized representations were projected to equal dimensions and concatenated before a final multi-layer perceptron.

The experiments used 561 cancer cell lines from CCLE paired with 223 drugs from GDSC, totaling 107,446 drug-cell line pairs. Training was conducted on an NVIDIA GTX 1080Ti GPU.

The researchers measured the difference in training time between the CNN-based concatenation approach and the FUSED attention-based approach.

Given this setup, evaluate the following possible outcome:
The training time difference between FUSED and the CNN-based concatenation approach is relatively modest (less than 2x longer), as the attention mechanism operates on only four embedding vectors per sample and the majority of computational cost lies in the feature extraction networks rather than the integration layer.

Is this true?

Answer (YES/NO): YES